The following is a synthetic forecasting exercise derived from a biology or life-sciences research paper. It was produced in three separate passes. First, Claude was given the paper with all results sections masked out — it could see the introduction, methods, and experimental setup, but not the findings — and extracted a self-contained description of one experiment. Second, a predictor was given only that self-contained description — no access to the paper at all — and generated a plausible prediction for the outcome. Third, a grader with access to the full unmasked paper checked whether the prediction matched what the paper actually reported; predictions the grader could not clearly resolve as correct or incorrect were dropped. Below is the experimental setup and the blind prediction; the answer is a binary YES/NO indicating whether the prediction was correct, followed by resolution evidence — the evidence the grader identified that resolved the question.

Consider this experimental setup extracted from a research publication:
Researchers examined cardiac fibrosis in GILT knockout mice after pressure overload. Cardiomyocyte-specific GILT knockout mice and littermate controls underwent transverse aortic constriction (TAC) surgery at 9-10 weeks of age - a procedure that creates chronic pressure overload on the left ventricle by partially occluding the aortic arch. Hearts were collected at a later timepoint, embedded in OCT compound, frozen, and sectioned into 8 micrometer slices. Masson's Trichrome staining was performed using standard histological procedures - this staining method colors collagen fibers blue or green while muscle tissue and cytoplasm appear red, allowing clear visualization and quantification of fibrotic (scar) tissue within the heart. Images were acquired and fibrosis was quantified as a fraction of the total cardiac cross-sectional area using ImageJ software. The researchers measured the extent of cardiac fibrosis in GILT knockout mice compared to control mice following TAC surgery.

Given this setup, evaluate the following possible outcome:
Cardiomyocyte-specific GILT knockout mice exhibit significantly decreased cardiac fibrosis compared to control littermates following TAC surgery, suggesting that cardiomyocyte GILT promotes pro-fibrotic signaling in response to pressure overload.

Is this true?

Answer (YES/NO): NO